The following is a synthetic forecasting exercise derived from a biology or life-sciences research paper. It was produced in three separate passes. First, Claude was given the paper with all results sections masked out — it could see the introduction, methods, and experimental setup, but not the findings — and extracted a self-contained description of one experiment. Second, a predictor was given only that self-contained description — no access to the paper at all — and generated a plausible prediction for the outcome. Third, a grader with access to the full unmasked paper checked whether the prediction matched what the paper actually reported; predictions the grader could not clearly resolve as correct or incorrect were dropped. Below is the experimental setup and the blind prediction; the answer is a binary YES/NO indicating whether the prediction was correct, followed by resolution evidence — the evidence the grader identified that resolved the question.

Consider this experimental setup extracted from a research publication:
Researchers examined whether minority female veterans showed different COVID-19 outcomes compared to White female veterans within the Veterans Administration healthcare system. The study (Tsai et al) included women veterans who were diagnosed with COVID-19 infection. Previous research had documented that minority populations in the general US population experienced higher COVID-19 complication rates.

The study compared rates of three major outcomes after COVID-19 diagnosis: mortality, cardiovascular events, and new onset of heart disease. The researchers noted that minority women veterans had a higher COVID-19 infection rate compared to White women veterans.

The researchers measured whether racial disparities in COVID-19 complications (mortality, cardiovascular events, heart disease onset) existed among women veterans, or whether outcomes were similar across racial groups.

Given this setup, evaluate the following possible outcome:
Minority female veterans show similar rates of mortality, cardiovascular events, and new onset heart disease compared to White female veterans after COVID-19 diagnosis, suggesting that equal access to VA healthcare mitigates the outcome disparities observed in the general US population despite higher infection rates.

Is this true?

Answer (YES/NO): YES